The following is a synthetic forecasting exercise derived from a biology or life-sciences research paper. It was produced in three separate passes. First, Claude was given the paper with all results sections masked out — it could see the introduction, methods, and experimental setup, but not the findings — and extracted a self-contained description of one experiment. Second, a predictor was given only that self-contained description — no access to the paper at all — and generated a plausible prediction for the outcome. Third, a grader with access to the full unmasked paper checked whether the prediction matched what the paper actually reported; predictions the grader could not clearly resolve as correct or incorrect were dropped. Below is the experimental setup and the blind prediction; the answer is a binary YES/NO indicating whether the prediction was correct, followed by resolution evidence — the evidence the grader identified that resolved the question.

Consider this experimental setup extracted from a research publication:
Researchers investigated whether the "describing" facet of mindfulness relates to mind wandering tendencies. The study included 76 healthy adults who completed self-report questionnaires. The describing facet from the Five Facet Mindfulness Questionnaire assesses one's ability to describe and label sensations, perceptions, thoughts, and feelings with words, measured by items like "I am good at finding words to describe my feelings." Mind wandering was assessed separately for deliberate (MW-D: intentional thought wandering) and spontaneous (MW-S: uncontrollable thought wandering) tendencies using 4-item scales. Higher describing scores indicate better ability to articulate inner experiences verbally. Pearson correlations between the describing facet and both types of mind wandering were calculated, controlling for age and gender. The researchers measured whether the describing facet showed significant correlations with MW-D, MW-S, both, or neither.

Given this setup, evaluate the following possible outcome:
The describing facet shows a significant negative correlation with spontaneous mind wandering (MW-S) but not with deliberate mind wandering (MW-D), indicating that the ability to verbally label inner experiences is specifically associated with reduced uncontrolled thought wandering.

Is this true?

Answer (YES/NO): NO